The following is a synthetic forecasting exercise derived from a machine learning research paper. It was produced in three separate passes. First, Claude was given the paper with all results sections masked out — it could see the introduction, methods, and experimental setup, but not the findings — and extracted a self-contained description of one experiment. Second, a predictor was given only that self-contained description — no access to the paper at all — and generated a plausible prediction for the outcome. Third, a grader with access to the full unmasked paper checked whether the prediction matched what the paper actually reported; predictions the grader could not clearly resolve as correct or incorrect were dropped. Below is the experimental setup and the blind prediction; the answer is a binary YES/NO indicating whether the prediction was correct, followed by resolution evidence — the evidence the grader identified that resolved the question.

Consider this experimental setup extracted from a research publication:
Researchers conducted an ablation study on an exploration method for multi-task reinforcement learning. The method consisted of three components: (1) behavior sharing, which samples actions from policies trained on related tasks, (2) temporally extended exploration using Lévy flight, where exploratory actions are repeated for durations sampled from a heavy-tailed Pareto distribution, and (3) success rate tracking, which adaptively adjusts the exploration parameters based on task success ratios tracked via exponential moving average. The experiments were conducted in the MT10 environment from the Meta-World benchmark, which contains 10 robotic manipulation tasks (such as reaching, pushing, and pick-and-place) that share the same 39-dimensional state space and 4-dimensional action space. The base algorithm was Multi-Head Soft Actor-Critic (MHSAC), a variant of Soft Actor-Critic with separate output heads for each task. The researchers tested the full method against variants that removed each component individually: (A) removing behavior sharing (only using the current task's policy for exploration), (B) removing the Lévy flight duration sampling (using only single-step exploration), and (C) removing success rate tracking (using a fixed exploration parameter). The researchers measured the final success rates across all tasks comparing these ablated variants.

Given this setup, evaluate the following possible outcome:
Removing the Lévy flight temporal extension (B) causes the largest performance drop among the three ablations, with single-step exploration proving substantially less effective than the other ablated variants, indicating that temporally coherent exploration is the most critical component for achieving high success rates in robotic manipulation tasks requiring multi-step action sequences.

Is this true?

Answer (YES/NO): YES